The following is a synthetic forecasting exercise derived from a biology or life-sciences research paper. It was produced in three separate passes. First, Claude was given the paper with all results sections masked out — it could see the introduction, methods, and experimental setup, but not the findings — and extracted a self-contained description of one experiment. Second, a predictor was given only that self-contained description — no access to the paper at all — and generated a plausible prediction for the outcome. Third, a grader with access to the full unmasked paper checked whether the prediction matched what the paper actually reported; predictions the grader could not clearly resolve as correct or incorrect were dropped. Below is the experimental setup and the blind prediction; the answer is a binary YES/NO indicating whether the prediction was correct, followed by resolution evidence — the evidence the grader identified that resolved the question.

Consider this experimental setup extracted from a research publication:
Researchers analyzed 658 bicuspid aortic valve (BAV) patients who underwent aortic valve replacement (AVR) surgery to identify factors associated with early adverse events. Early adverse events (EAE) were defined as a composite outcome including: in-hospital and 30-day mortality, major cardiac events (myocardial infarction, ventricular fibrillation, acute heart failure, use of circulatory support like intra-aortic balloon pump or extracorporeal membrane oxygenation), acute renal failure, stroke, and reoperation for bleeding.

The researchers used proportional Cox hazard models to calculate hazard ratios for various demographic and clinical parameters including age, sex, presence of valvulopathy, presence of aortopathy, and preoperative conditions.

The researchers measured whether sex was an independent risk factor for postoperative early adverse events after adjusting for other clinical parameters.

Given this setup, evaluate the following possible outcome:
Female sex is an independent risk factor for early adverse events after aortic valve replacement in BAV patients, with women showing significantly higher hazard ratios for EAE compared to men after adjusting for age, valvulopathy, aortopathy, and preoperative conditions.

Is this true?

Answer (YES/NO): NO